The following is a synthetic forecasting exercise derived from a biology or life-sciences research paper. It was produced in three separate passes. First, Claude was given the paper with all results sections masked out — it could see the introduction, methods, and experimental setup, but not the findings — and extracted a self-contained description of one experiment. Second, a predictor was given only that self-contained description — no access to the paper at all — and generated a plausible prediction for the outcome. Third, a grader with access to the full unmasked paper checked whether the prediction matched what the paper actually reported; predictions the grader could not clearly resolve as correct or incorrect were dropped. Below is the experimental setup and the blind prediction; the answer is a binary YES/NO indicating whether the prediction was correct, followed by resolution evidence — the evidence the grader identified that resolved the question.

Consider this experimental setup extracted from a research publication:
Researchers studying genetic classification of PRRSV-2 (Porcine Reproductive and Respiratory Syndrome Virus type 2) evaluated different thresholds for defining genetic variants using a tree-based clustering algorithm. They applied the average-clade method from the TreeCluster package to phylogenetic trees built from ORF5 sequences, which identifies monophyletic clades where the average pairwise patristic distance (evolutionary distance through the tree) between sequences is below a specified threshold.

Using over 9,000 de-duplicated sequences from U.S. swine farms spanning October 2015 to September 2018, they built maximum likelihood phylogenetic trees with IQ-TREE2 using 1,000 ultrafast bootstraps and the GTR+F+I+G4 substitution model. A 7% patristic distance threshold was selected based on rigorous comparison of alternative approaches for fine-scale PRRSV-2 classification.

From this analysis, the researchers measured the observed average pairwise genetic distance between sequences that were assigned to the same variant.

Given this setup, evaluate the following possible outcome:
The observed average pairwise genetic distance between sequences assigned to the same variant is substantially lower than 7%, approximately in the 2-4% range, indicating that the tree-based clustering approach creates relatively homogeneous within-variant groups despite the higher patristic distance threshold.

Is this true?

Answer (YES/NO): YES